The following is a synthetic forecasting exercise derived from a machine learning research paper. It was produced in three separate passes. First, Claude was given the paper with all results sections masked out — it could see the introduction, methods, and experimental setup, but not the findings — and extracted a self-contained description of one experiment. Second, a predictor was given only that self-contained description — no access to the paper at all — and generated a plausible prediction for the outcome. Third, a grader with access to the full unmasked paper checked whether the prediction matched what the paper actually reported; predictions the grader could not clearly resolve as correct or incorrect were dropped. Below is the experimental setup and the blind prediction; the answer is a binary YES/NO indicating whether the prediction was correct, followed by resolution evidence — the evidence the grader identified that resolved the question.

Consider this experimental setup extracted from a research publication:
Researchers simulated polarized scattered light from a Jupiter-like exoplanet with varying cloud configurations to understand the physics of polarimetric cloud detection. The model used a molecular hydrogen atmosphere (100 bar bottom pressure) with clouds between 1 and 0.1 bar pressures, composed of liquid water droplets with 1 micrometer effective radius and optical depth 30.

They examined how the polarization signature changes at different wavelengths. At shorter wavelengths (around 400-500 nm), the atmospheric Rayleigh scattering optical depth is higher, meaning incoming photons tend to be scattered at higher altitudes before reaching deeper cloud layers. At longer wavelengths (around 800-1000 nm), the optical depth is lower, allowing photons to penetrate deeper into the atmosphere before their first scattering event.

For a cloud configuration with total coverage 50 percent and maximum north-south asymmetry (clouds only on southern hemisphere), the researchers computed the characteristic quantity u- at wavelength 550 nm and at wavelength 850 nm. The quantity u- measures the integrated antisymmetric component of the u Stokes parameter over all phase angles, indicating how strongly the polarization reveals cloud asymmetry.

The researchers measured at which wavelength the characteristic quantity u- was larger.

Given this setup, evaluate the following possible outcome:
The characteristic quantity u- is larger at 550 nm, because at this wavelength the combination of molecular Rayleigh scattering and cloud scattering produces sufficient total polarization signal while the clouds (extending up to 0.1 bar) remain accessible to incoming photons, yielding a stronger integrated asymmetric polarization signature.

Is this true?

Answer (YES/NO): NO